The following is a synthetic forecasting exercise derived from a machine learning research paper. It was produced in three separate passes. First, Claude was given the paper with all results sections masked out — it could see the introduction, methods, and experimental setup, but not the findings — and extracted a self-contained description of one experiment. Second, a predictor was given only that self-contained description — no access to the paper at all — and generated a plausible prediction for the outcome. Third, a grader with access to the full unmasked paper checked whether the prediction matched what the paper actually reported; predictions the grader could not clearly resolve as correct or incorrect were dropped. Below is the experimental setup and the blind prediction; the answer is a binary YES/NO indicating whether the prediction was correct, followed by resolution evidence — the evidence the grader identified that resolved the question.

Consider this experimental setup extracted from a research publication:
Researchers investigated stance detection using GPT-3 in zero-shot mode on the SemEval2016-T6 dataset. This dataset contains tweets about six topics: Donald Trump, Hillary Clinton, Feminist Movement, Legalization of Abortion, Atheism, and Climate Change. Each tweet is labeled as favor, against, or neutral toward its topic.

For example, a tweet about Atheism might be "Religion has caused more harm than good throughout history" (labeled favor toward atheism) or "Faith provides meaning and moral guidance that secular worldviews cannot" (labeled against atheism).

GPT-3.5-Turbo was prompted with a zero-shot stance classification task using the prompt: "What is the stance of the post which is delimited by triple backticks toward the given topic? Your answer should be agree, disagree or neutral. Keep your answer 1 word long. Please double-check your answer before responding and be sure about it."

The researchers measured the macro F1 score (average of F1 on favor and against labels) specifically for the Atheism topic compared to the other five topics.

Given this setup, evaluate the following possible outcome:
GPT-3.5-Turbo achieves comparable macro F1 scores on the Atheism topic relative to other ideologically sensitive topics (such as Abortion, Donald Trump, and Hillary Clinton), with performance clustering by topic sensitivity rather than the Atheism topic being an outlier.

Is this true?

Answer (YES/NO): NO